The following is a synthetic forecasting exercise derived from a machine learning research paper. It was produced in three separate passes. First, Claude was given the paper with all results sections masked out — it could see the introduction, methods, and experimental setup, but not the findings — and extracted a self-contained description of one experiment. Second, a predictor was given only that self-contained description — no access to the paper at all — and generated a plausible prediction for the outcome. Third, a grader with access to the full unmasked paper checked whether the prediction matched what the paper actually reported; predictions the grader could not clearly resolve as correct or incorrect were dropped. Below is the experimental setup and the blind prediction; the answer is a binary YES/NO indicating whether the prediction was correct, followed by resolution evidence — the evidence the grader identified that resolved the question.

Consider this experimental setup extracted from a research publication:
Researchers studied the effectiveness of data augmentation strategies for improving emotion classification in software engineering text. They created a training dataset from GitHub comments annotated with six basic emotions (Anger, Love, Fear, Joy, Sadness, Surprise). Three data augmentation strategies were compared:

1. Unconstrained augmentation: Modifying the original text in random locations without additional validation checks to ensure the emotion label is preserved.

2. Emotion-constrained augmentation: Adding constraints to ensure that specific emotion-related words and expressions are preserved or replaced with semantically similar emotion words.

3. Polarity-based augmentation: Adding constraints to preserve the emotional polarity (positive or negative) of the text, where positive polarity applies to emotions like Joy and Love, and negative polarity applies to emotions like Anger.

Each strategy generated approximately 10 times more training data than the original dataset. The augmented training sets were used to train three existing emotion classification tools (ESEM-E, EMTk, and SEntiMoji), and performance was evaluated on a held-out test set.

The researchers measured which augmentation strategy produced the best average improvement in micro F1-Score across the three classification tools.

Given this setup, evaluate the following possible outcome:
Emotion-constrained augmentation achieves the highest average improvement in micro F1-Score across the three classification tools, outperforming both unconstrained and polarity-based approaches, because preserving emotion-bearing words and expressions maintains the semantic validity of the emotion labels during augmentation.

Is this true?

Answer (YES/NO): NO